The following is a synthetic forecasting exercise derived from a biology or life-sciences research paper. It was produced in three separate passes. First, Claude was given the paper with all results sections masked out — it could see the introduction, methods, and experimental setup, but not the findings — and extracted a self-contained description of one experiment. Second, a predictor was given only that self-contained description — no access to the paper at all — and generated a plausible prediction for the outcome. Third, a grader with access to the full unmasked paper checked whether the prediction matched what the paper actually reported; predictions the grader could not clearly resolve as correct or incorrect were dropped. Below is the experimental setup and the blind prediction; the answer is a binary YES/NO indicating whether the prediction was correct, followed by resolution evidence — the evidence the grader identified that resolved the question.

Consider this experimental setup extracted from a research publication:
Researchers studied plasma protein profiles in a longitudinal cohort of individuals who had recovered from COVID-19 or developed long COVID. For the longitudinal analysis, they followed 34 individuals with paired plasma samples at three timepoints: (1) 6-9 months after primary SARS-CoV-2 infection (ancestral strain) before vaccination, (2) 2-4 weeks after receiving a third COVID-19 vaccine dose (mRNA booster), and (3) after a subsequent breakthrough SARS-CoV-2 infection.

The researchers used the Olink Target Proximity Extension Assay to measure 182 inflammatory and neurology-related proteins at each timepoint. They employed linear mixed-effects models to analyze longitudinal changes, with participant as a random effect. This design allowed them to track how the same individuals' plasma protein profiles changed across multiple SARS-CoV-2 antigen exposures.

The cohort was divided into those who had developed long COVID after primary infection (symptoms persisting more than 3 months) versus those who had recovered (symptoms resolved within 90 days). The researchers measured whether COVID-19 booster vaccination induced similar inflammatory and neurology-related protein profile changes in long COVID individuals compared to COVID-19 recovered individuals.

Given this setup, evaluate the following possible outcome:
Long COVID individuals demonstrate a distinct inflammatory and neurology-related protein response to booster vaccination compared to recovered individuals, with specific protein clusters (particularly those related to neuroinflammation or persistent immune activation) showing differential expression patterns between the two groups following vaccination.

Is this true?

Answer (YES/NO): NO